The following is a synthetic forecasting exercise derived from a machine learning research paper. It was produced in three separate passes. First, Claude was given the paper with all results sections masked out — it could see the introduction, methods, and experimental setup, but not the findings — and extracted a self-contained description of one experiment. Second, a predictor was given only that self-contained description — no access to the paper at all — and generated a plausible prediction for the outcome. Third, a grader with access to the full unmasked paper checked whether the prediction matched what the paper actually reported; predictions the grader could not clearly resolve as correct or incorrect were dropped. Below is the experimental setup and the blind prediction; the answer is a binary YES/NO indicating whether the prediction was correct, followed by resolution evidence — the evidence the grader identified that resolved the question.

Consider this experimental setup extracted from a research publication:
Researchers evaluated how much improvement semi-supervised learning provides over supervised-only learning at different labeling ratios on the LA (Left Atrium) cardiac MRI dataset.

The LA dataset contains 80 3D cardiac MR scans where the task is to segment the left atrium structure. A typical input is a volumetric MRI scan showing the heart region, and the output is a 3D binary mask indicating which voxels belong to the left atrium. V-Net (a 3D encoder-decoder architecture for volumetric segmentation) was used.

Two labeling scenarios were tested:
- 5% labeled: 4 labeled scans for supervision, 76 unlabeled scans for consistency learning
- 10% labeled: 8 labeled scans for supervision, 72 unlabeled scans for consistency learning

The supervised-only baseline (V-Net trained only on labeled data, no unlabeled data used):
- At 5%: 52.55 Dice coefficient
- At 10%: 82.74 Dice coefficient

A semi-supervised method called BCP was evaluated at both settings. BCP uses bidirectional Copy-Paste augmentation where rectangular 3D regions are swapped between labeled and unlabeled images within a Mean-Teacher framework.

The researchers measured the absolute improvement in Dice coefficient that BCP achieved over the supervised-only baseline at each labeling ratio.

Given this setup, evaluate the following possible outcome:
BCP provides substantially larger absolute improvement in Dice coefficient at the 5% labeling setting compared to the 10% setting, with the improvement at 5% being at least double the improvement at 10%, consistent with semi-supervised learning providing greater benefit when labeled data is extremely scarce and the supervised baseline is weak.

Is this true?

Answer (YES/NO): YES